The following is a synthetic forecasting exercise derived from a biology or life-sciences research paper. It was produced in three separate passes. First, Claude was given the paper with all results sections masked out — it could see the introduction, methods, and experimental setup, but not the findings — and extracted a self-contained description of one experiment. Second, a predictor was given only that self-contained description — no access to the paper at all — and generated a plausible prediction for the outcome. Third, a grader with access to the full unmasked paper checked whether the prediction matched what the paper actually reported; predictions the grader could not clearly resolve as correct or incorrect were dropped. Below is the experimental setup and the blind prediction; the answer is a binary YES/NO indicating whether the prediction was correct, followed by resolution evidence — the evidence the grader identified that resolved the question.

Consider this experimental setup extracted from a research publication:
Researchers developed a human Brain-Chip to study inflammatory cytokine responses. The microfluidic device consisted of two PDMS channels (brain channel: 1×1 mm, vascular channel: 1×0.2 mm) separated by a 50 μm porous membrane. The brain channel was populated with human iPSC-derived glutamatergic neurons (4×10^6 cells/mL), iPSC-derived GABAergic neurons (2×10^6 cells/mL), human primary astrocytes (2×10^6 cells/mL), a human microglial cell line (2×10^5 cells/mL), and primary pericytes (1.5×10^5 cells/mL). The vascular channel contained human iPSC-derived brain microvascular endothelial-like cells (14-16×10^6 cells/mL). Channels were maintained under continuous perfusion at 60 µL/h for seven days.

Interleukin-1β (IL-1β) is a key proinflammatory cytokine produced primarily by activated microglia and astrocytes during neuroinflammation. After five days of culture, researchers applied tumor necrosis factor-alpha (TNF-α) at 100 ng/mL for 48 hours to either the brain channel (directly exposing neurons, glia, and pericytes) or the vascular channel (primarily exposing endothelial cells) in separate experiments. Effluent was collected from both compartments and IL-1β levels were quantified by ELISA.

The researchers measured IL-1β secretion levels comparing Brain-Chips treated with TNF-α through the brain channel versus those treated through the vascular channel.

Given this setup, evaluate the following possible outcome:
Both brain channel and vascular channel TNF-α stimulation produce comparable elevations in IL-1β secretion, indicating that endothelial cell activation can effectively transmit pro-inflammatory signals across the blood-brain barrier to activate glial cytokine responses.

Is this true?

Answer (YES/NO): NO